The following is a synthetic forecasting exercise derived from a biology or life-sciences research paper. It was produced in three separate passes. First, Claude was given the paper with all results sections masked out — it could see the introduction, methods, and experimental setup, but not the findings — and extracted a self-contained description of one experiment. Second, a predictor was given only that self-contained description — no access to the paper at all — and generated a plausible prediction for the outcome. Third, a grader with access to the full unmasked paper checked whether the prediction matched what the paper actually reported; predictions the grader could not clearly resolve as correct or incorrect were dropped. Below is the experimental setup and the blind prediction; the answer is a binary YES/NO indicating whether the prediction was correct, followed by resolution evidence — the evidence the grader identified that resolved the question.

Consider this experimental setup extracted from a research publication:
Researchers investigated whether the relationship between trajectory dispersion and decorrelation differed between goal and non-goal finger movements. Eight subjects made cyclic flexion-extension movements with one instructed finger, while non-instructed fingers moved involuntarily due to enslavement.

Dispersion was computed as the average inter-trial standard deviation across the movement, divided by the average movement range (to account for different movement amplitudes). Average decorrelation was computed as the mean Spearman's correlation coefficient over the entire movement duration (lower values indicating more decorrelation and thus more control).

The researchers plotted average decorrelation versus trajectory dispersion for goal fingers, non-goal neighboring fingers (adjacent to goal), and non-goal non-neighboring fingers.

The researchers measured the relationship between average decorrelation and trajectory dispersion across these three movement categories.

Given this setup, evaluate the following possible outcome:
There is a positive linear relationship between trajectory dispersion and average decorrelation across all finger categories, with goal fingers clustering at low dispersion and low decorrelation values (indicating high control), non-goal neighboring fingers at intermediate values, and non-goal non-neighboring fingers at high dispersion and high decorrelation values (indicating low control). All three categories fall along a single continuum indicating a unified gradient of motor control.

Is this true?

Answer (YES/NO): NO